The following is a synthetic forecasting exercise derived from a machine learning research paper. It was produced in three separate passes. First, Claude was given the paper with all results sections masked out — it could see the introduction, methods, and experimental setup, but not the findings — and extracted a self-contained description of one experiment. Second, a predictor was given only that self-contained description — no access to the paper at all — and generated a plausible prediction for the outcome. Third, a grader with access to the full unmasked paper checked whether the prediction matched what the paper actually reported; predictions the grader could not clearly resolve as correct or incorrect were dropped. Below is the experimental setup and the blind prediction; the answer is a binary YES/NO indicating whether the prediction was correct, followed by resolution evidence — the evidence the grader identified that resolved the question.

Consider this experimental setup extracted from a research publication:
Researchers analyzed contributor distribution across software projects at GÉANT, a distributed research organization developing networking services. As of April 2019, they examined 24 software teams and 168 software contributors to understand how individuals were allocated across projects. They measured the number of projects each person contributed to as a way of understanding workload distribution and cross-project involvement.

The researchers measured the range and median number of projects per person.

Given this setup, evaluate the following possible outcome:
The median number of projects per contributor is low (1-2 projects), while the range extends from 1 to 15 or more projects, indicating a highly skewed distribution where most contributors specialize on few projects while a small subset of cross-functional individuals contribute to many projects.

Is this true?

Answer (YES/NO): NO